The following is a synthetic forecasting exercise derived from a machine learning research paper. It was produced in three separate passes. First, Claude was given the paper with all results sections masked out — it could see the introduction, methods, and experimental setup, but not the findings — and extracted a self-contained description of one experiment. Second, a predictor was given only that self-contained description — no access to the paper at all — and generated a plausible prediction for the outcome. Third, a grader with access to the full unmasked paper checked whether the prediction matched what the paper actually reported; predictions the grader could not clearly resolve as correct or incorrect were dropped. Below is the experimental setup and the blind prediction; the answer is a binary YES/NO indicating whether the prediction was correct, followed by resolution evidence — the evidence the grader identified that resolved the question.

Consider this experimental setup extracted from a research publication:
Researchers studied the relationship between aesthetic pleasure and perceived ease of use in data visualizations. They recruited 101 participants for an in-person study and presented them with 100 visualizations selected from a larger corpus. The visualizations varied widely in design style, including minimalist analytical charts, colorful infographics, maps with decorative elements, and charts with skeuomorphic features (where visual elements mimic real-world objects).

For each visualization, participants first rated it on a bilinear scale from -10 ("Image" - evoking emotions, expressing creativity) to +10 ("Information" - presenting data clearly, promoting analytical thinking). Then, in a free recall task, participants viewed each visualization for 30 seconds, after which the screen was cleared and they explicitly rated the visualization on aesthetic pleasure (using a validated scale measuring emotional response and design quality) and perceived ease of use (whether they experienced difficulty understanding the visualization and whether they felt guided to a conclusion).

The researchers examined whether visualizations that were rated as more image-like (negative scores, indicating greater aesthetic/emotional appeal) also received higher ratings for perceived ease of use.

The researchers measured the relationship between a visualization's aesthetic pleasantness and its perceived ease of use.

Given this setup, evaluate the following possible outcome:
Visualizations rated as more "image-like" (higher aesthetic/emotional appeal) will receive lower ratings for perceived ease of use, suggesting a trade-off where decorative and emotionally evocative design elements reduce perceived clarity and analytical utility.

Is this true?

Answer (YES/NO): YES